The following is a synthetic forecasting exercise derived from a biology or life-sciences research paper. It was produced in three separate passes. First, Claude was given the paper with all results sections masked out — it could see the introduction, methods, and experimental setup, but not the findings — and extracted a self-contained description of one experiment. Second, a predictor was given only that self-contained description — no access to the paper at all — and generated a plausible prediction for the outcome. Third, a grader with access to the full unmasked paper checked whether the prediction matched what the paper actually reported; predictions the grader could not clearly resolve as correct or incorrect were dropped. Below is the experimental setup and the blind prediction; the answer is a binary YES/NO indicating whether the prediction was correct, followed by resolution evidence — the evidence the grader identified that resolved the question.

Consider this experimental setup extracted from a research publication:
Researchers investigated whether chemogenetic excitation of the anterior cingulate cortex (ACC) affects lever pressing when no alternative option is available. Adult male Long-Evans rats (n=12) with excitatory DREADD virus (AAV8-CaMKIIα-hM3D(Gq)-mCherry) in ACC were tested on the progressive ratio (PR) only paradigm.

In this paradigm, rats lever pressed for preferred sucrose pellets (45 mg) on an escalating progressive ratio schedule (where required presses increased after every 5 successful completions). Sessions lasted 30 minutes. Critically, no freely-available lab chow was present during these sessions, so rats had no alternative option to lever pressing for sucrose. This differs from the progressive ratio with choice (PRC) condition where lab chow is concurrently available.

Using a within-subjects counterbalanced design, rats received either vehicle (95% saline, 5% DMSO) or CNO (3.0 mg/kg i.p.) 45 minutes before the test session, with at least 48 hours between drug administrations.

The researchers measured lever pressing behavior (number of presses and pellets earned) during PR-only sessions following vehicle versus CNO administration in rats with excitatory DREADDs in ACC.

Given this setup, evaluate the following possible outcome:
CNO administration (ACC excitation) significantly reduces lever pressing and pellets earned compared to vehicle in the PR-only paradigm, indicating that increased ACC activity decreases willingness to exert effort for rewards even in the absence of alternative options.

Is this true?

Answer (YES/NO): NO